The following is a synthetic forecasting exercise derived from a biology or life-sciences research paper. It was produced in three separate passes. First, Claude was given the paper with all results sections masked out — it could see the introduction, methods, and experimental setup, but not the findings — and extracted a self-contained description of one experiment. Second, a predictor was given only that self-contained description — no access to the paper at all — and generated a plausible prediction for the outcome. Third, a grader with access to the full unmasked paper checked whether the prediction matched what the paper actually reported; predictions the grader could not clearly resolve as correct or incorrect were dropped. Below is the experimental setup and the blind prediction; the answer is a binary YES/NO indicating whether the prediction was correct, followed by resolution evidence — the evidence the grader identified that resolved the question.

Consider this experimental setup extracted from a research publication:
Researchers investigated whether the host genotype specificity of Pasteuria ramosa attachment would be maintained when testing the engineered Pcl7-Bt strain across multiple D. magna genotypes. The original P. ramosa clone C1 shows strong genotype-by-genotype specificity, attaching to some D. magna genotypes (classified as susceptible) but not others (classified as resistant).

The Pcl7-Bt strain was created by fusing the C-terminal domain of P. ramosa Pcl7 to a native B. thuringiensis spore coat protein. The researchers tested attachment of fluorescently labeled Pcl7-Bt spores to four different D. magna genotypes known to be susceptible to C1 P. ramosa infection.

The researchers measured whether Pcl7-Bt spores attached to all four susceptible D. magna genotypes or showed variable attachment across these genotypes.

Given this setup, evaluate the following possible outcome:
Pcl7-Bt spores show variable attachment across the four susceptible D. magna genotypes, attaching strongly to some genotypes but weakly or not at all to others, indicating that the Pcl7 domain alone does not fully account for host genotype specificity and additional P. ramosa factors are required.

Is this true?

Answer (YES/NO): NO